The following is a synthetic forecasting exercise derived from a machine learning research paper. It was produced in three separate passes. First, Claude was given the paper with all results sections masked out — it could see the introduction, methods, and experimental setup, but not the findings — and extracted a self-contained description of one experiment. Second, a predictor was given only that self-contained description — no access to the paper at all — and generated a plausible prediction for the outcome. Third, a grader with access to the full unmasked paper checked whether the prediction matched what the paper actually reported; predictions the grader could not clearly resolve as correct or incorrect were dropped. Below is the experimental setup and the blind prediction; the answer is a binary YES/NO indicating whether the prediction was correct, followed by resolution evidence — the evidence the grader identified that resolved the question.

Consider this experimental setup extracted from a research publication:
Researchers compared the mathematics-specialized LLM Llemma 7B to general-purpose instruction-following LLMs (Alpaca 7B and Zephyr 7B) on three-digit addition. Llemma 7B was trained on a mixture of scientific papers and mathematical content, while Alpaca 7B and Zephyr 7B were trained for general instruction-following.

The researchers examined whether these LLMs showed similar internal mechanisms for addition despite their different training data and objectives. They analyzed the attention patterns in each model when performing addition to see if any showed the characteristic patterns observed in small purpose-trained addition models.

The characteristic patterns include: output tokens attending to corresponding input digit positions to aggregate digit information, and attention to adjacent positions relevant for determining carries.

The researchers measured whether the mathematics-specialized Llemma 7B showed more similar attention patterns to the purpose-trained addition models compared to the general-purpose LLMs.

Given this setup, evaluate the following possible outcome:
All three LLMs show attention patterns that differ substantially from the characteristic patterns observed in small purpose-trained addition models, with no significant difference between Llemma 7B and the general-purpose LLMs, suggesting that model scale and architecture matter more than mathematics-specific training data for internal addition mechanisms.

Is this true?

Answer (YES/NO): NO